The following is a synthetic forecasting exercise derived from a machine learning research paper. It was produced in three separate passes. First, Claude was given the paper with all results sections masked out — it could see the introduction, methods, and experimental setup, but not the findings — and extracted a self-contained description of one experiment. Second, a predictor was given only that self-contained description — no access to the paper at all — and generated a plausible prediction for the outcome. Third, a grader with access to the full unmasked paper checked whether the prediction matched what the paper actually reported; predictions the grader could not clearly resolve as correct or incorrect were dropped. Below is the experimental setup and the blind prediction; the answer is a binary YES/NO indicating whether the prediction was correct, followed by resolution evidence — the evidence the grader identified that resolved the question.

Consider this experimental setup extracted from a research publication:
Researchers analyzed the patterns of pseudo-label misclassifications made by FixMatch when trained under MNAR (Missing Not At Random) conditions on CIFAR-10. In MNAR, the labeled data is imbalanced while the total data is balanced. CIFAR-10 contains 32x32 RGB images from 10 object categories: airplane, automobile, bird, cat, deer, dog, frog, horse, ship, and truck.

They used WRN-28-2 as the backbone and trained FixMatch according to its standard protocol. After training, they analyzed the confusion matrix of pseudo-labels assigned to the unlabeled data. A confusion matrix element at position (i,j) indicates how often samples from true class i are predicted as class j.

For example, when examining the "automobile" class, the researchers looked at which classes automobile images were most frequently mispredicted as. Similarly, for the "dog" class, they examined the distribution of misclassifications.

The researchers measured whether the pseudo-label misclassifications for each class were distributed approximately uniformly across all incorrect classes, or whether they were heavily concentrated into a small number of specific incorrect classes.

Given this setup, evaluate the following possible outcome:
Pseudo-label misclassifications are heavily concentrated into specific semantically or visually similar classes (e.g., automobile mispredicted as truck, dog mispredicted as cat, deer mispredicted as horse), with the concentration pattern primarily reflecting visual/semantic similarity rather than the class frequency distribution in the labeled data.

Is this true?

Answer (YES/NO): YES